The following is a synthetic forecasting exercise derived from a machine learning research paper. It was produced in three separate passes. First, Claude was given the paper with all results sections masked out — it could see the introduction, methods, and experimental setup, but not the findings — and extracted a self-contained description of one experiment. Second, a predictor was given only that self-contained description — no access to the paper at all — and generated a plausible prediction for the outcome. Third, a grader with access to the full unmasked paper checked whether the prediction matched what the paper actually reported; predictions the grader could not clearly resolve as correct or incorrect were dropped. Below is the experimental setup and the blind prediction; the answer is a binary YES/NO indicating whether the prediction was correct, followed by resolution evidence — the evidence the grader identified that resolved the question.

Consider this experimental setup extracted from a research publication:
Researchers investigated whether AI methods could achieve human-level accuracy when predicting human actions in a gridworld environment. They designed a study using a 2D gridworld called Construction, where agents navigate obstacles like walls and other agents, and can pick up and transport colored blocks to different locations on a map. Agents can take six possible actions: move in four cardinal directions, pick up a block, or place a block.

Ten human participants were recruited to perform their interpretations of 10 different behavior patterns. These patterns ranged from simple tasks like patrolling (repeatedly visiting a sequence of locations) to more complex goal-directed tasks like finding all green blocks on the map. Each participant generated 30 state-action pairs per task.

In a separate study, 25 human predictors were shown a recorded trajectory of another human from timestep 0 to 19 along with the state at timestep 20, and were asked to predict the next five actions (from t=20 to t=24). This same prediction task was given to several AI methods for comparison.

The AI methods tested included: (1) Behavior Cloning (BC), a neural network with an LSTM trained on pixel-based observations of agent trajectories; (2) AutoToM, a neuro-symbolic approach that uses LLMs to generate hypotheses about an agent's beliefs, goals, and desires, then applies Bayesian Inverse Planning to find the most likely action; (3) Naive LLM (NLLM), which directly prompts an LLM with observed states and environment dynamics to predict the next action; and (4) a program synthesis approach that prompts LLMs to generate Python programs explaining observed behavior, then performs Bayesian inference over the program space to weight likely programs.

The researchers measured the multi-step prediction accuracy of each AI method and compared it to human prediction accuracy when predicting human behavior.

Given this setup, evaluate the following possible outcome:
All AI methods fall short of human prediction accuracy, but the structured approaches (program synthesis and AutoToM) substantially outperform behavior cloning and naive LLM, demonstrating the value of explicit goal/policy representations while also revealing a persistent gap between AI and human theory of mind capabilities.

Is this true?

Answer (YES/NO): NO